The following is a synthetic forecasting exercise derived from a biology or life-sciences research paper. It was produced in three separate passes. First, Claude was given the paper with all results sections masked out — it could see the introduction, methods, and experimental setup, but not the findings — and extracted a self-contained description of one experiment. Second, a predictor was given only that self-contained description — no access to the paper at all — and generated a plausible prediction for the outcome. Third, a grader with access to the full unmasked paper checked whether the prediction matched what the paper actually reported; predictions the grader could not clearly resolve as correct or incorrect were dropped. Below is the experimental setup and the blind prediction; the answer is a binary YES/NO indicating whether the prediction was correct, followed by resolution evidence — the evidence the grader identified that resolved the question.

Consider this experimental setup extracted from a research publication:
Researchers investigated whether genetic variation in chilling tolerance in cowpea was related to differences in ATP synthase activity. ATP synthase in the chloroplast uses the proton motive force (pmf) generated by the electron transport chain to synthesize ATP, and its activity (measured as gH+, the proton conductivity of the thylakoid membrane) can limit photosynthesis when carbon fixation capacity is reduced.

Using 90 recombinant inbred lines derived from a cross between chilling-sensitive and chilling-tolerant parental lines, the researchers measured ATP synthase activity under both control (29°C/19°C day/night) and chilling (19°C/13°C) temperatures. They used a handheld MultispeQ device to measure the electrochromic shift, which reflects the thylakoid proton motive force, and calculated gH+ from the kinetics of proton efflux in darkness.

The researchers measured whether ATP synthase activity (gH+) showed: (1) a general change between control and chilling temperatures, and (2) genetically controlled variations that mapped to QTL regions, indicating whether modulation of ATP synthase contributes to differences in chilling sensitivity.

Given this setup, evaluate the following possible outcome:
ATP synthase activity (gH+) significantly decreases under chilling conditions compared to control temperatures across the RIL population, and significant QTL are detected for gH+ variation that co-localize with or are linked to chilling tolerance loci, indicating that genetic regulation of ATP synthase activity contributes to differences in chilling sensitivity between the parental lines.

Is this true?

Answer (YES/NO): NO